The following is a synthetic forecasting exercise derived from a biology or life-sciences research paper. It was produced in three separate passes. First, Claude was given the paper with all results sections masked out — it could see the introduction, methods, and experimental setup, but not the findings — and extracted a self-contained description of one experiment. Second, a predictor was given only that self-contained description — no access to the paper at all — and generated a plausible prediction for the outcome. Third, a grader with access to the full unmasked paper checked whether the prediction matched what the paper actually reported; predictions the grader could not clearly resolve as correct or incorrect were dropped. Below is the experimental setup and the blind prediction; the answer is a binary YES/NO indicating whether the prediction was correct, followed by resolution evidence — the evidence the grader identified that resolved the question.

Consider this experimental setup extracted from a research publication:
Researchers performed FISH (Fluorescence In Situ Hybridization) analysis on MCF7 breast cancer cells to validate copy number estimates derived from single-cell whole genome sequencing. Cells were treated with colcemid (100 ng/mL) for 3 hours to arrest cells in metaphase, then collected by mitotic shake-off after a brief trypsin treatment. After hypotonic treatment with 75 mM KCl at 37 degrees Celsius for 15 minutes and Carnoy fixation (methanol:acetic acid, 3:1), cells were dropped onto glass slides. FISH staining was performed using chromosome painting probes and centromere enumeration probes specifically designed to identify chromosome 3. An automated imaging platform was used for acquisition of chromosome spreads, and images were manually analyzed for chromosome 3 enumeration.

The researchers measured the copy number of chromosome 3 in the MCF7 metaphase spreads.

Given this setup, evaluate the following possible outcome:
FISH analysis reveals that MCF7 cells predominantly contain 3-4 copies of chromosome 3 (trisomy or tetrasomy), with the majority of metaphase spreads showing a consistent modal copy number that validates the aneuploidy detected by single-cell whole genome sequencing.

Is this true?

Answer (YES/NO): NO